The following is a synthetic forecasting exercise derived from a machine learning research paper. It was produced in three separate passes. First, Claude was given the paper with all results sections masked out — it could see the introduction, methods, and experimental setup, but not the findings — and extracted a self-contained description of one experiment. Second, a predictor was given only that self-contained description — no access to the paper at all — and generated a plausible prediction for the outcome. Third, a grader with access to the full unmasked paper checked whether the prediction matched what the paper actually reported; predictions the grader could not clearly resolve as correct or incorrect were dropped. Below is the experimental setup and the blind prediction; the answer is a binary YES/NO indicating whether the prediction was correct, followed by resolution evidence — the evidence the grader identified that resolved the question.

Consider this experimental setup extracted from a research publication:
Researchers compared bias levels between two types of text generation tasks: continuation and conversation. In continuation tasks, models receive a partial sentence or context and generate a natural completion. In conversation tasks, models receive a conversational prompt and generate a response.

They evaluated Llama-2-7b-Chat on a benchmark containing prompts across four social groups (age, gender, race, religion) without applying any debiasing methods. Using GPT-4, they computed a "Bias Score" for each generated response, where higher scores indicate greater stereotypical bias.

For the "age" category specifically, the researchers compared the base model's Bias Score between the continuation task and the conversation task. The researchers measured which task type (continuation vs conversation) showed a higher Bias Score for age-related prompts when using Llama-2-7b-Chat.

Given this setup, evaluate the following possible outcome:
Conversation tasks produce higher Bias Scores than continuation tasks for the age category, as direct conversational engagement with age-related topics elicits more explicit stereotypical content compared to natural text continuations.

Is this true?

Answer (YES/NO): YES